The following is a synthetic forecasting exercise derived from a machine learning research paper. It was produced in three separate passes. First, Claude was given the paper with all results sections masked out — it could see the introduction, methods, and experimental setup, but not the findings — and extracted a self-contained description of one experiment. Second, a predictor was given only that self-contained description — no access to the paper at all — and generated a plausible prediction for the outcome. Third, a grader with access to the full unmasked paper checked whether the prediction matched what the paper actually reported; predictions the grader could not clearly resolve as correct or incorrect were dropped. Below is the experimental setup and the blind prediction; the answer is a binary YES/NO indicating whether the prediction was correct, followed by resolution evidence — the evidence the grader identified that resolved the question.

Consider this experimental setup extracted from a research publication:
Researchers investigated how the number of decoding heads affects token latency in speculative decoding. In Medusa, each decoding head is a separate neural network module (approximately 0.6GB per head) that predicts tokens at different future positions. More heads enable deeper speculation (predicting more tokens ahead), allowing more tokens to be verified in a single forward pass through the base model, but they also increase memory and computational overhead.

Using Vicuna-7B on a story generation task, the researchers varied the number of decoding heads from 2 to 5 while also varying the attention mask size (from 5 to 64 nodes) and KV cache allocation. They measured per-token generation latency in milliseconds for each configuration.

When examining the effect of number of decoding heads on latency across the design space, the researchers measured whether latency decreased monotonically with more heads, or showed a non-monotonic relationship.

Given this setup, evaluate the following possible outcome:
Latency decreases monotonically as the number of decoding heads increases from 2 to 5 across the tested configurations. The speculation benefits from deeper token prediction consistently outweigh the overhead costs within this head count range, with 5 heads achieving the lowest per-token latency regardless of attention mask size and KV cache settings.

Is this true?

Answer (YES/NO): NO